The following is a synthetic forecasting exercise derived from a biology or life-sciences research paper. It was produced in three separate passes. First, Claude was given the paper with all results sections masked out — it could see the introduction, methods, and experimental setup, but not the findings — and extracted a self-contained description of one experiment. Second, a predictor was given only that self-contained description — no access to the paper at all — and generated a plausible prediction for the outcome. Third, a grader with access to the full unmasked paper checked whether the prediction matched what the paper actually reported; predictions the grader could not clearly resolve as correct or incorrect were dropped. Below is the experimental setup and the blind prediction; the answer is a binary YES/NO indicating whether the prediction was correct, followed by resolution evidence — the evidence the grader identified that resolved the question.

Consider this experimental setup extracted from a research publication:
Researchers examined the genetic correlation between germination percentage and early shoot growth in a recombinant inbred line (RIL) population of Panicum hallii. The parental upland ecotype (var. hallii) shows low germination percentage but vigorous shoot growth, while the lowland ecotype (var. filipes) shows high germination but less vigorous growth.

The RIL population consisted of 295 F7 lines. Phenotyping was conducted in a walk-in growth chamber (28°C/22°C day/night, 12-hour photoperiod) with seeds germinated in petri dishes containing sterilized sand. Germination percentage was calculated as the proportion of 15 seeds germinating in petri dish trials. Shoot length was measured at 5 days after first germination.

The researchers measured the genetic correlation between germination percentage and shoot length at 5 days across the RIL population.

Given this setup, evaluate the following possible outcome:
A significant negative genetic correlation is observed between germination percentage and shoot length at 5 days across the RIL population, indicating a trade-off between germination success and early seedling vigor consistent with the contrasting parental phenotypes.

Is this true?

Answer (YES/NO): NO